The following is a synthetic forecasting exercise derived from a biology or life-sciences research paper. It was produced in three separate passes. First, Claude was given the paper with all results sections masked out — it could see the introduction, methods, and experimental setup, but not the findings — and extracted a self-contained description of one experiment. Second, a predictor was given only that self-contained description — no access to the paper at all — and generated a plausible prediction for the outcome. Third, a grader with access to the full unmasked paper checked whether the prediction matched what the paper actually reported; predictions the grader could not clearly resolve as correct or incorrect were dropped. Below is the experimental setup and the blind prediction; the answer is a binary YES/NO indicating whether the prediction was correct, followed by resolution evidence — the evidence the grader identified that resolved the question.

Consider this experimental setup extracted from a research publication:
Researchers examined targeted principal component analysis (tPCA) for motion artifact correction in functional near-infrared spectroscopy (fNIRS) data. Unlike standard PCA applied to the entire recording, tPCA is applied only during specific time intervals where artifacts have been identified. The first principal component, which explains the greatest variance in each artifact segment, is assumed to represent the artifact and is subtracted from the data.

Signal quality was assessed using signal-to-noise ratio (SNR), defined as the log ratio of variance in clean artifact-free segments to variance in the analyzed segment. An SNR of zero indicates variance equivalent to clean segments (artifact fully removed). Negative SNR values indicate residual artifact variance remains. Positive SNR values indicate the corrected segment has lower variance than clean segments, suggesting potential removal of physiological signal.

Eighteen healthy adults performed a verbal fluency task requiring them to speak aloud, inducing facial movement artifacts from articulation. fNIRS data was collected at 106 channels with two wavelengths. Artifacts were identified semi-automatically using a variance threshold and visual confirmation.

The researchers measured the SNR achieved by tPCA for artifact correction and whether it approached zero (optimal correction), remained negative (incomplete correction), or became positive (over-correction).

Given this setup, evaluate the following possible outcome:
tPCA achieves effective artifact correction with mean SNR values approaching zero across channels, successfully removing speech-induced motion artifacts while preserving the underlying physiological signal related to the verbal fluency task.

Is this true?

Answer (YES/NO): NO